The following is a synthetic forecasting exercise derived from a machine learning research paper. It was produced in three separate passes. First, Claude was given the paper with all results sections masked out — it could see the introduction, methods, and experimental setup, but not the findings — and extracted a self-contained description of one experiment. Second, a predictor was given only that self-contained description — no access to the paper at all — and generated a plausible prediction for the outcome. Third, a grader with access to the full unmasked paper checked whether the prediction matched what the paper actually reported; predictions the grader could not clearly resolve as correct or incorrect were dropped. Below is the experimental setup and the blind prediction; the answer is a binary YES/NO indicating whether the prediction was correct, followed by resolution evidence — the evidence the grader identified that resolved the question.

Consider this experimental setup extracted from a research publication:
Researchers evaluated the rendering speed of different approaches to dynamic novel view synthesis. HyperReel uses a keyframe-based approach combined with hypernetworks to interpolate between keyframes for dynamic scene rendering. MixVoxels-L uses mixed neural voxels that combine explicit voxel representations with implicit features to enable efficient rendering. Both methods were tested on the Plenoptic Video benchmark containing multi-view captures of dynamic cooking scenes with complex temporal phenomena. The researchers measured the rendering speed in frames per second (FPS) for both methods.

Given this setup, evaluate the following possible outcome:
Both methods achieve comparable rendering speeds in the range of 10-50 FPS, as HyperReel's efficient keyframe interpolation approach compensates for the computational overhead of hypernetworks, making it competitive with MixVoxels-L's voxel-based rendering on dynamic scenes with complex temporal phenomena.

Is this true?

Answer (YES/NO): NO